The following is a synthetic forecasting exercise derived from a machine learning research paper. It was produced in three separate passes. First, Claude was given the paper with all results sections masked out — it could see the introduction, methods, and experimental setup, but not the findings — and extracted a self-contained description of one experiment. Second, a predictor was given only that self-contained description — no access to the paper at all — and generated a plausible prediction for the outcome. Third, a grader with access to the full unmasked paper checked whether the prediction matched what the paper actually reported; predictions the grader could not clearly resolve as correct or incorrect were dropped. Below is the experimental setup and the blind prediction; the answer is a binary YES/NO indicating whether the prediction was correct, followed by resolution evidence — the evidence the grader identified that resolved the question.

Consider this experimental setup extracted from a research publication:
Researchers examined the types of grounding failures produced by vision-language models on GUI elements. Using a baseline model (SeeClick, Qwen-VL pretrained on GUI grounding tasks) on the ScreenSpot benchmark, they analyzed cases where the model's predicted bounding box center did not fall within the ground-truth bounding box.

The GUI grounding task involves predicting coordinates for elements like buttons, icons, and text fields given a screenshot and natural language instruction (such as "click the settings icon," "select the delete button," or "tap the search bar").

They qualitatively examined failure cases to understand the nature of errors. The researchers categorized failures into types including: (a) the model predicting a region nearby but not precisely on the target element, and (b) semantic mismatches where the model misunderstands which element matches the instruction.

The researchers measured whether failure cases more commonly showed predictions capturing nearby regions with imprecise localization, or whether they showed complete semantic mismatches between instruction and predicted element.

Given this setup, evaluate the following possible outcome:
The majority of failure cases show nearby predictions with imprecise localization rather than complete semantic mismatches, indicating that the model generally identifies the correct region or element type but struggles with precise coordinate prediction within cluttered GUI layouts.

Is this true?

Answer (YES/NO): YES